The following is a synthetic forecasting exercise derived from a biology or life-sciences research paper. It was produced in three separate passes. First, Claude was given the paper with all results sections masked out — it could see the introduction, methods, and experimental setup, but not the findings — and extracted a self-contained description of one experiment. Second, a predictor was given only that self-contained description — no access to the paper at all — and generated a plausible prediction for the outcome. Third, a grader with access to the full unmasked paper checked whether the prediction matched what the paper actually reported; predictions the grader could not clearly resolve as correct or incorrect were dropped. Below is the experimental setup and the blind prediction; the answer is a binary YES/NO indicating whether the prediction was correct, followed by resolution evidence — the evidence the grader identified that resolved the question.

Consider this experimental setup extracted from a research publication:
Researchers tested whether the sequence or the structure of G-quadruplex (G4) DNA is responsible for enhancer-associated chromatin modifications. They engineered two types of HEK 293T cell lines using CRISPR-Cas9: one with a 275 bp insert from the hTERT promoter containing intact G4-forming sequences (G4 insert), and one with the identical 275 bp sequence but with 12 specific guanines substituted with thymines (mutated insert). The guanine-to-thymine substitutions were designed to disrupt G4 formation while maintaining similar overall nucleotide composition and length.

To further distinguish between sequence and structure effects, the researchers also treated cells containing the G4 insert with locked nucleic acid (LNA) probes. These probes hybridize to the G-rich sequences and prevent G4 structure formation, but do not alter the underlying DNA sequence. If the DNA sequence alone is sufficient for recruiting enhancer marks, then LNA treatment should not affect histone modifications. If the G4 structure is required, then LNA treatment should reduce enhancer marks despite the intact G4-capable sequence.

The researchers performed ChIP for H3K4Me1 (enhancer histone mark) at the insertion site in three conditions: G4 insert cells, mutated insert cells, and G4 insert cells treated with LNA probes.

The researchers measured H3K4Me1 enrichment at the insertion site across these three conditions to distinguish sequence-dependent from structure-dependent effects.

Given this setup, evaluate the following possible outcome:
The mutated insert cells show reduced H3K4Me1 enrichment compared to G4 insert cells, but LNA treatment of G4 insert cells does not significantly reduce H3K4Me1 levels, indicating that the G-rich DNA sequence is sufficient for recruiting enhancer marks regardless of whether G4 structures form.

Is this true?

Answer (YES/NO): NO